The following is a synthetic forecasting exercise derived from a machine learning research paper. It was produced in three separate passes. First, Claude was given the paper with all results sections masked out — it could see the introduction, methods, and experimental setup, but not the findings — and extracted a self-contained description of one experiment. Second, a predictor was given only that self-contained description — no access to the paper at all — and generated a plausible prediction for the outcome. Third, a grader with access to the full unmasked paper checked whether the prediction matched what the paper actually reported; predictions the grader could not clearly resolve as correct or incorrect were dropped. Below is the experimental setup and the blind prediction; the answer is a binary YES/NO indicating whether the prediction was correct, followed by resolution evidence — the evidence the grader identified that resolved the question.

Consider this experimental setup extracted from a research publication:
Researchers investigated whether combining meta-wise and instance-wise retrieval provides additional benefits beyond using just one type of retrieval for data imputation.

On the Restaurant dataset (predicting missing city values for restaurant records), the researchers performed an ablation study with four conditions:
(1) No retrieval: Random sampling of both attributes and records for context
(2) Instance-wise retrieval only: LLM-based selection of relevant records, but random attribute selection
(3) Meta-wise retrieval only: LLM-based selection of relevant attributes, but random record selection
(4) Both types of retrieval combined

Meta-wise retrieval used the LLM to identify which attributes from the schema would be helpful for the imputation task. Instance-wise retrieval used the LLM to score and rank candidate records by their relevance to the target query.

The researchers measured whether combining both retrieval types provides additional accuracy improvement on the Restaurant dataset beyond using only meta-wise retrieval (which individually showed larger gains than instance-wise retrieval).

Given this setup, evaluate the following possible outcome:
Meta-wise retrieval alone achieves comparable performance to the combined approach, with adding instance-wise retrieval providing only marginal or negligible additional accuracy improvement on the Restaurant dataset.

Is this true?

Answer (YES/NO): YES